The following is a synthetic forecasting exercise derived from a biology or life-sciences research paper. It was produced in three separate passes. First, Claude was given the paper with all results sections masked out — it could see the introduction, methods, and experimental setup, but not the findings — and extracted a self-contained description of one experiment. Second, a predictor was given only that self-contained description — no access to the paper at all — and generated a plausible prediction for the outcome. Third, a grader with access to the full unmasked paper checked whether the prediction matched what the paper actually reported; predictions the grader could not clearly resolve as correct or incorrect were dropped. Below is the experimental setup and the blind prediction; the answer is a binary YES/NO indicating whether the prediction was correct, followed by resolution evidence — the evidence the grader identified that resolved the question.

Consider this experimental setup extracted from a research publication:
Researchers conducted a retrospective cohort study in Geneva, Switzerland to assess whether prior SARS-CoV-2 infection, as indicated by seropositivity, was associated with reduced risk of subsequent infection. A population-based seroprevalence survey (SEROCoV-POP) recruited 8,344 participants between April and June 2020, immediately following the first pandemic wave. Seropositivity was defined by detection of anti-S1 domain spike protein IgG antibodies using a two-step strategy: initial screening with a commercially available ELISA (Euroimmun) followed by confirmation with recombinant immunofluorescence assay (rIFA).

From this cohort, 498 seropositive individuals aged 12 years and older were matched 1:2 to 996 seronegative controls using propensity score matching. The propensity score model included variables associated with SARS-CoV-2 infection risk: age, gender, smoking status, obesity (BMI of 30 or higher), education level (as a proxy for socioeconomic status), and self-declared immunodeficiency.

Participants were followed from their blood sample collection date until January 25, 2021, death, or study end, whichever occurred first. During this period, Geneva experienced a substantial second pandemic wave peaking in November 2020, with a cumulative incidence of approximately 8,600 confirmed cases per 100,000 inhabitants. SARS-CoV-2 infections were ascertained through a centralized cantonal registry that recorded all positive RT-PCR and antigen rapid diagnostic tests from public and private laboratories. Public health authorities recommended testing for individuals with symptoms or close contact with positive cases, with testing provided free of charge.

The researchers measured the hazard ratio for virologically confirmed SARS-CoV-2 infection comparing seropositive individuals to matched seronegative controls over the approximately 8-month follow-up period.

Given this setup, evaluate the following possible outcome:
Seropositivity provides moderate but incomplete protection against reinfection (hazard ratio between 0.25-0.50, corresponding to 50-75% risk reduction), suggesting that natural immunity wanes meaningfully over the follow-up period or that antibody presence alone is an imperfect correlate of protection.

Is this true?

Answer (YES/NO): NO